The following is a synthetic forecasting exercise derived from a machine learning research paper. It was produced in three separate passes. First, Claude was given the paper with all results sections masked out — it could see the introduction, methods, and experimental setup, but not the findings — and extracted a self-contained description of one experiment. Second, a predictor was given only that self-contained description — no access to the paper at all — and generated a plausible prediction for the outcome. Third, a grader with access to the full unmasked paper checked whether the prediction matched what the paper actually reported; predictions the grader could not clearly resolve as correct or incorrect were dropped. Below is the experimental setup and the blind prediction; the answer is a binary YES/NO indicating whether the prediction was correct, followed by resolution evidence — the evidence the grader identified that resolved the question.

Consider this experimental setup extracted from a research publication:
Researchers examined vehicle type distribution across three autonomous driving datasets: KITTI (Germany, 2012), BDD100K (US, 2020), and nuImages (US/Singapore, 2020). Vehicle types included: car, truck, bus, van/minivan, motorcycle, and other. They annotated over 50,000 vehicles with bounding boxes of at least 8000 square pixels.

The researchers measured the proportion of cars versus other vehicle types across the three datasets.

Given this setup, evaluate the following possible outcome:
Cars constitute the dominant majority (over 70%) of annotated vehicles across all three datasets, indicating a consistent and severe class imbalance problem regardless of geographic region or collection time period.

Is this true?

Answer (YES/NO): NO